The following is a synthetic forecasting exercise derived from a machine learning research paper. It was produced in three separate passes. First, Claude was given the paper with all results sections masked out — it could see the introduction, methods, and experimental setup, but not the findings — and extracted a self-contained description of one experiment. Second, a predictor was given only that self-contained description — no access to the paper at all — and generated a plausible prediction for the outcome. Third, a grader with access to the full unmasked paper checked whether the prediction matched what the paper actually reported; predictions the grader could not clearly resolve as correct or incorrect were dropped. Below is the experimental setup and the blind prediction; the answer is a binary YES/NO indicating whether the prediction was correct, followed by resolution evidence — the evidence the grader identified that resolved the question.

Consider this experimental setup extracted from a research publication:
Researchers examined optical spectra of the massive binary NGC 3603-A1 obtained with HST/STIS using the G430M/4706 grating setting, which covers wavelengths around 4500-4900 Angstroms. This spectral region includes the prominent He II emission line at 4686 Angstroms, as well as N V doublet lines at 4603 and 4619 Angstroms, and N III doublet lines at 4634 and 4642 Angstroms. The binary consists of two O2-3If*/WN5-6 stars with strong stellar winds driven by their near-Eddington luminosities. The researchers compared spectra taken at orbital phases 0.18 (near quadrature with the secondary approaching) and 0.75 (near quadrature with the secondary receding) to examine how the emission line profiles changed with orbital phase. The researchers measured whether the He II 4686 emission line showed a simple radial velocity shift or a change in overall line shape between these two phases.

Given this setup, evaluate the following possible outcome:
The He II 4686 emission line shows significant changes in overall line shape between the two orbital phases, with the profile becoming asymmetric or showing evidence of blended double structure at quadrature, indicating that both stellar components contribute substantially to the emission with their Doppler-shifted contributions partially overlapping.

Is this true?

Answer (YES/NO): YES